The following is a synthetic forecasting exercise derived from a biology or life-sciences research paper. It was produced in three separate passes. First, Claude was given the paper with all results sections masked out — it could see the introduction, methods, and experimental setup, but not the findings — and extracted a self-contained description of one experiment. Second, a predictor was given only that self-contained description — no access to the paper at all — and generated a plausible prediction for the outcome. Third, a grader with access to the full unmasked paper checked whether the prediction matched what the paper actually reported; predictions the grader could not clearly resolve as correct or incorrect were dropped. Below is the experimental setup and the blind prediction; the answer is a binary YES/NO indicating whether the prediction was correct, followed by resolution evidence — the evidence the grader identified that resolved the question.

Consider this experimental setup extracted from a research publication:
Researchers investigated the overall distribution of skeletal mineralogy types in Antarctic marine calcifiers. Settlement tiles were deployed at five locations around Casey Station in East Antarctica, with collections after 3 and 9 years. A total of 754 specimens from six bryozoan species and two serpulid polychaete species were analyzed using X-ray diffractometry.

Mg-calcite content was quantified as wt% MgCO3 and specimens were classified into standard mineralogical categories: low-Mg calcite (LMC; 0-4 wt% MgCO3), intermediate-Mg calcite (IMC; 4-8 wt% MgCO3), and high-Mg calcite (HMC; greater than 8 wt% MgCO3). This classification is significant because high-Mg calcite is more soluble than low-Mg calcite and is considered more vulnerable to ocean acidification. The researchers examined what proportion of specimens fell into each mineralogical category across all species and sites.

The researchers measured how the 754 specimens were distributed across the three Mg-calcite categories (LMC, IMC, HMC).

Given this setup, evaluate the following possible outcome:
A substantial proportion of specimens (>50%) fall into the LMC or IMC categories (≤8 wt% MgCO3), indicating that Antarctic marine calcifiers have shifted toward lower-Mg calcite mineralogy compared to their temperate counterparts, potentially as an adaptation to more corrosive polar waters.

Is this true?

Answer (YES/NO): YES